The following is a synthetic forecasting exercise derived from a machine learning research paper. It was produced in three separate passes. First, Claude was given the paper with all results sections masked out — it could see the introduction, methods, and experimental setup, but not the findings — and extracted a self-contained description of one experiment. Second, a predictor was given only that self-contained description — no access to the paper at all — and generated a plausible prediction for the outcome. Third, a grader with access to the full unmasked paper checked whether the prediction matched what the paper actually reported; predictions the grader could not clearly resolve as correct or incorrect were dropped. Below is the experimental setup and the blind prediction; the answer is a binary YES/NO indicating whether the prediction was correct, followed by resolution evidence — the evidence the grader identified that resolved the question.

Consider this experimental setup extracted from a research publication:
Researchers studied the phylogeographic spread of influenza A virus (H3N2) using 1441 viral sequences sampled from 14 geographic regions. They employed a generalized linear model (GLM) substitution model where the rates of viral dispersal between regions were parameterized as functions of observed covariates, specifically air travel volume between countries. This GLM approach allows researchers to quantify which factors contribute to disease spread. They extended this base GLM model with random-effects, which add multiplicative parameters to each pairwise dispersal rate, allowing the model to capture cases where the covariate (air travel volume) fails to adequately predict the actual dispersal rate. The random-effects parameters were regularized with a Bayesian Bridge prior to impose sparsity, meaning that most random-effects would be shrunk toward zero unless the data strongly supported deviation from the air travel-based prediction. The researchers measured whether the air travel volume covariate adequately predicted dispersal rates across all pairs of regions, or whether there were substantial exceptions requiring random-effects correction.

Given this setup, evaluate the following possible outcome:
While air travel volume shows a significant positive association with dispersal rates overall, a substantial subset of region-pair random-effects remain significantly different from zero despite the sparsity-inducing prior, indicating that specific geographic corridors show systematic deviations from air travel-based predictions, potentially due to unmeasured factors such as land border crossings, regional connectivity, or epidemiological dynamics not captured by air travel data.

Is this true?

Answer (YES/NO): NO